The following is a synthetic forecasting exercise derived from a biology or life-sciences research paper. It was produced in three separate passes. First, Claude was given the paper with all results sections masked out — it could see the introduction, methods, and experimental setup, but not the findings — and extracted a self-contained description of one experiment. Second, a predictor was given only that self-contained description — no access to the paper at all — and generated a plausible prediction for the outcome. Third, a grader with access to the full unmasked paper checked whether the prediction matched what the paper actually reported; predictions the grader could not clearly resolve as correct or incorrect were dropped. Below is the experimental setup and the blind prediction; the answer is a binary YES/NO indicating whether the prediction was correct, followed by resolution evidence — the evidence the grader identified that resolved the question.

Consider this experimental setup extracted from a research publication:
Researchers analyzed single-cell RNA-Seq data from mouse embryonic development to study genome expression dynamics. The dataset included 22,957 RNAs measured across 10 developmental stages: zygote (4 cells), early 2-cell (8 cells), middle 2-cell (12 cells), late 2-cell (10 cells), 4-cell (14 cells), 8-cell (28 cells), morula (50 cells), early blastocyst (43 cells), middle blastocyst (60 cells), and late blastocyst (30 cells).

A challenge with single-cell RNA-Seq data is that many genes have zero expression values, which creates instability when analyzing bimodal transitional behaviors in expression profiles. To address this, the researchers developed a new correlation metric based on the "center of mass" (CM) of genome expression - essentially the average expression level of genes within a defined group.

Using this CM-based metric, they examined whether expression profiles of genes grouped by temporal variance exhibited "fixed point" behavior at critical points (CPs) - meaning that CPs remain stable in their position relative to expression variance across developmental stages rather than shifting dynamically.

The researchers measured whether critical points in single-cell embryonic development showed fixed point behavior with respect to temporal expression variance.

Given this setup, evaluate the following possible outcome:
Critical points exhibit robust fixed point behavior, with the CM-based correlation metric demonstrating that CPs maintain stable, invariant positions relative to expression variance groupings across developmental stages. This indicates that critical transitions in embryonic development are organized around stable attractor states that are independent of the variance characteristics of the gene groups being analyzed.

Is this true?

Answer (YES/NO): NO